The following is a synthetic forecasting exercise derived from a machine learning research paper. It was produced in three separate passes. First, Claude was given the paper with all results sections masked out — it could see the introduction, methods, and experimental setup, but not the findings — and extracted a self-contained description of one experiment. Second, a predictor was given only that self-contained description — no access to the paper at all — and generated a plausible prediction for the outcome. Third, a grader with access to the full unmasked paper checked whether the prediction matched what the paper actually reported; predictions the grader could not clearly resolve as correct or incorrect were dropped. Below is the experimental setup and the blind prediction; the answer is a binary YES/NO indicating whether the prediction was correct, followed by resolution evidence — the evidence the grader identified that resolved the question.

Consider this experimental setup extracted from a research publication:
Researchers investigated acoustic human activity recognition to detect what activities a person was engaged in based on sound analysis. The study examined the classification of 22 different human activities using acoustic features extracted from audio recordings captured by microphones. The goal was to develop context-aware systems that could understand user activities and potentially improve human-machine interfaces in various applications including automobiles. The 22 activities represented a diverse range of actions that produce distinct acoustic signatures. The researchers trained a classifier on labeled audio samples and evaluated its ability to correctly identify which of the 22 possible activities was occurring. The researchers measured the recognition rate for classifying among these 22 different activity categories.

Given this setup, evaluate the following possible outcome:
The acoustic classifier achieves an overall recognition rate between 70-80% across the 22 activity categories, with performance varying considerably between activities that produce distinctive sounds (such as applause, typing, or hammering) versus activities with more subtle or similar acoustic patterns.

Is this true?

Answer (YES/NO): NO